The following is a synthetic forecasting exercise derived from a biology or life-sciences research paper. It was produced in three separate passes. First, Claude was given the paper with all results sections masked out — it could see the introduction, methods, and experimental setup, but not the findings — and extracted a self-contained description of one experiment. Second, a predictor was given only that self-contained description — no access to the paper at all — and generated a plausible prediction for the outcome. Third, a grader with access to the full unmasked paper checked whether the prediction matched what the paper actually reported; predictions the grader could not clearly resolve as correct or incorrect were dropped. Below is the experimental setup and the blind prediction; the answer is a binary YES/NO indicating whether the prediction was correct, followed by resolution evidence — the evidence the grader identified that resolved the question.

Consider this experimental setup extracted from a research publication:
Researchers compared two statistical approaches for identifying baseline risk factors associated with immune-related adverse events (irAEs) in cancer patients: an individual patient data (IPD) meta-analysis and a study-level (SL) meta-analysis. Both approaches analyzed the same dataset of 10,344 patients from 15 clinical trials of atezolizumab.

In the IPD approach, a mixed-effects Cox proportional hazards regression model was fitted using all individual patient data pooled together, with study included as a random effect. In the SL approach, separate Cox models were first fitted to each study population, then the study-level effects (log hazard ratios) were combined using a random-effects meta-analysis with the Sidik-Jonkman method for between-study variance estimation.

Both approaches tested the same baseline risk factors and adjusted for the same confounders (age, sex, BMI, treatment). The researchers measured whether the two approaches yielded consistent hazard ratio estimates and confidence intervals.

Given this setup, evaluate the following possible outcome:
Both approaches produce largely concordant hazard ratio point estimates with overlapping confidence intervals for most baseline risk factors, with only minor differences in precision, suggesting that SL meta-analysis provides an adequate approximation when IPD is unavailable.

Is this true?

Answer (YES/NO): YES